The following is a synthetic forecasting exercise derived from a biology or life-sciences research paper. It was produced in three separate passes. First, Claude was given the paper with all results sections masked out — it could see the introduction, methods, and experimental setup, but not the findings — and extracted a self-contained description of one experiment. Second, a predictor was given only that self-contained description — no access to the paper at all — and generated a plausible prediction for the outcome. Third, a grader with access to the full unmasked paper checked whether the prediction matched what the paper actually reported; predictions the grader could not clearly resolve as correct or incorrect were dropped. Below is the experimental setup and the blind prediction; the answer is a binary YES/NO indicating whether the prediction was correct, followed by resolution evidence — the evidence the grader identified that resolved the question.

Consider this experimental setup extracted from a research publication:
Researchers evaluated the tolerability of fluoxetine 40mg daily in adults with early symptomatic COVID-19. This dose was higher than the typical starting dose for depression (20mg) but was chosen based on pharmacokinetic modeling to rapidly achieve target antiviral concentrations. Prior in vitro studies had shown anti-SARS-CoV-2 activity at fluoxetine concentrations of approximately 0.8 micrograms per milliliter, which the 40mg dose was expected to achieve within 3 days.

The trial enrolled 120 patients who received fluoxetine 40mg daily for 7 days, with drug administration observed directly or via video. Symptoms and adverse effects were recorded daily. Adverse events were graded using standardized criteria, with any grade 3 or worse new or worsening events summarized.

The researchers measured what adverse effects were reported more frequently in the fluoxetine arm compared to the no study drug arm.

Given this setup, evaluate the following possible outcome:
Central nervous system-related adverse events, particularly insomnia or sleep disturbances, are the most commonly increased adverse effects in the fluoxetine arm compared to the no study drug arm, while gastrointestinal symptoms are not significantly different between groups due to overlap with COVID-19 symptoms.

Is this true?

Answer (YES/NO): NO